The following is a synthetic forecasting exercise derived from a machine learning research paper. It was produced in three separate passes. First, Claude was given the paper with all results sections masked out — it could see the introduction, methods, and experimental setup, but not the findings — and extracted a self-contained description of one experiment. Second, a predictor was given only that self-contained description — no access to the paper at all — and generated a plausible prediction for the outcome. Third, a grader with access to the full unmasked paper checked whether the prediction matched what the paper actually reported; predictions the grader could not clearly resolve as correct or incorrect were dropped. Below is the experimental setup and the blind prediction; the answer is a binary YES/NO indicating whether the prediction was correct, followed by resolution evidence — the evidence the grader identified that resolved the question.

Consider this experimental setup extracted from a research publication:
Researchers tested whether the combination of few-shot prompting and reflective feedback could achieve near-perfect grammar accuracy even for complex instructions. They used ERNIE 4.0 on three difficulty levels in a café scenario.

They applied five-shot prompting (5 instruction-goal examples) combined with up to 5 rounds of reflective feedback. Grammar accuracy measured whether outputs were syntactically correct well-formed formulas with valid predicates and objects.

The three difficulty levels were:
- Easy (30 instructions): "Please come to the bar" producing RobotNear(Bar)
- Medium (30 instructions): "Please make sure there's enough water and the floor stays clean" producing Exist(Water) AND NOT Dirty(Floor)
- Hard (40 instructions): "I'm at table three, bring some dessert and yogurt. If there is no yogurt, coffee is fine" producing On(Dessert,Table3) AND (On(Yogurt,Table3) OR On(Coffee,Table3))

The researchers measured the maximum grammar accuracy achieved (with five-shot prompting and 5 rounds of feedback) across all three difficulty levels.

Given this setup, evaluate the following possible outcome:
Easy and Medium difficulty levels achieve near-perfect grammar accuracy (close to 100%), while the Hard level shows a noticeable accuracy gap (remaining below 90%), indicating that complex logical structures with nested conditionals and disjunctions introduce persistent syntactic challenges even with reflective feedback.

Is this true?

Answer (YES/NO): NO